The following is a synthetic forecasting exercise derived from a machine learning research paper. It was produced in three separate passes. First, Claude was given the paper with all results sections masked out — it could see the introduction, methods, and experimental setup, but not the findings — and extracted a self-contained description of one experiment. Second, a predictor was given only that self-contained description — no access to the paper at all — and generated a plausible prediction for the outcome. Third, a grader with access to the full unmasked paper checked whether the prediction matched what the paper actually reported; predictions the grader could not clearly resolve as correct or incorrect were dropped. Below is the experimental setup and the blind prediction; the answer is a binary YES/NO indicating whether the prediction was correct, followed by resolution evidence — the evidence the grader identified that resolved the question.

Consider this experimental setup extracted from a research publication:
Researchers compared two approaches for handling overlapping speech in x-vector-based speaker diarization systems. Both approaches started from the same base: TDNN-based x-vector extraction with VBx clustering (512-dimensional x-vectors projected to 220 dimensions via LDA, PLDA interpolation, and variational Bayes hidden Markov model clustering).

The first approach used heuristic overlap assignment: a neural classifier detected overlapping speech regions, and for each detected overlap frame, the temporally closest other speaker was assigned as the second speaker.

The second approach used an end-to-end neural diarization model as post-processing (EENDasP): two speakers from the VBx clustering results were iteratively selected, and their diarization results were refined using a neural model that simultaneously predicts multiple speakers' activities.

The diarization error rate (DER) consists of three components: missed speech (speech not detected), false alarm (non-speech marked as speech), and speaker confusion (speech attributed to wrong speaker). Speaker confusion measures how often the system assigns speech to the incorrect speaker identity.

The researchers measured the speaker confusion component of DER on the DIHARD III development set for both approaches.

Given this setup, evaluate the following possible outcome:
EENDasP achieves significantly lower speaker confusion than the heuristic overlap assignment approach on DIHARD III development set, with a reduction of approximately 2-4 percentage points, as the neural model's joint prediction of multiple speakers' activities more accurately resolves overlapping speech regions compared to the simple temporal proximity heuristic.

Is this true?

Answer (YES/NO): NO